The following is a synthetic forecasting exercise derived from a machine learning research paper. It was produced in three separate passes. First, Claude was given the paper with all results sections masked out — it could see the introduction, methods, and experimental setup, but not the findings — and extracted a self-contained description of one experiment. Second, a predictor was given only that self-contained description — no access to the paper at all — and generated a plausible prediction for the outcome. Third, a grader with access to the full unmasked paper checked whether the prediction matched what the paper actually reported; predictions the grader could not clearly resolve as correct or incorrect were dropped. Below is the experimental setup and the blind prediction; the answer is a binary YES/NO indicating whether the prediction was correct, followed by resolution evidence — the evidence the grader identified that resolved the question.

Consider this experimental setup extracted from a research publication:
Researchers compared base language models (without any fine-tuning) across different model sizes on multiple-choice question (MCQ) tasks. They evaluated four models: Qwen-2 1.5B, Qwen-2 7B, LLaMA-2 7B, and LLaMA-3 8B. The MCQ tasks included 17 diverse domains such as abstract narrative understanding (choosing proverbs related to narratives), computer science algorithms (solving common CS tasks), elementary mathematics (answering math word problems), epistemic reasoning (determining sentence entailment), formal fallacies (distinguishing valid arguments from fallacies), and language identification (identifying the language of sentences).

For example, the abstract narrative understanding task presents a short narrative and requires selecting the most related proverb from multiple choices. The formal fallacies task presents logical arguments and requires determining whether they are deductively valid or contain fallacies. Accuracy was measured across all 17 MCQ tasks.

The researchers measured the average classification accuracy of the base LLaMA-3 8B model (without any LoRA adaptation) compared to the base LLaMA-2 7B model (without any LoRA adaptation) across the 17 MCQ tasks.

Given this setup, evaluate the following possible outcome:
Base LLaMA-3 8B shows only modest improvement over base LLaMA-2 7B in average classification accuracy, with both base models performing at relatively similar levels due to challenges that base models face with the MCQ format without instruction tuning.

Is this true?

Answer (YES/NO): NO